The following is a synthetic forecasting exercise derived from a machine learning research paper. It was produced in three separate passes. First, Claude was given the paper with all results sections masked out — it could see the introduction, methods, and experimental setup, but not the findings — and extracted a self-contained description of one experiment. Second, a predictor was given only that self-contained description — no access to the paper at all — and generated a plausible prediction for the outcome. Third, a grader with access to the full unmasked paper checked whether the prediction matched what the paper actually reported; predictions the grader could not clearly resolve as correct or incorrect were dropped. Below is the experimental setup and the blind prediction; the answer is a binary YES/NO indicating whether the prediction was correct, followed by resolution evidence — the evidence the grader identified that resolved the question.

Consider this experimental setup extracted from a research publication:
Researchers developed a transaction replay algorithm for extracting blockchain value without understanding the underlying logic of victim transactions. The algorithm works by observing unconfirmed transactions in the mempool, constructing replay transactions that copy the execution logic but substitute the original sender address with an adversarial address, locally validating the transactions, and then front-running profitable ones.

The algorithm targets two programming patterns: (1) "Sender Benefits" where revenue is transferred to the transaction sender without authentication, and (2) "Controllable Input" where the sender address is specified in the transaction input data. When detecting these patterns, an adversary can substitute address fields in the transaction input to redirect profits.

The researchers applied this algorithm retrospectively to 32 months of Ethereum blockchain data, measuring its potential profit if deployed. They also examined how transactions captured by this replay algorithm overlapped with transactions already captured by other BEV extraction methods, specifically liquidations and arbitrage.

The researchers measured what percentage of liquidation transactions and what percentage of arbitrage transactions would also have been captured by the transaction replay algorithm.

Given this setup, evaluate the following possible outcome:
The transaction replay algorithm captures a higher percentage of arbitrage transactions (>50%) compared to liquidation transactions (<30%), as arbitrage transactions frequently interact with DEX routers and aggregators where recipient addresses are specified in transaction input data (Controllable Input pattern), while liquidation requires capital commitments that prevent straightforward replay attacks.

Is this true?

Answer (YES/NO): NO